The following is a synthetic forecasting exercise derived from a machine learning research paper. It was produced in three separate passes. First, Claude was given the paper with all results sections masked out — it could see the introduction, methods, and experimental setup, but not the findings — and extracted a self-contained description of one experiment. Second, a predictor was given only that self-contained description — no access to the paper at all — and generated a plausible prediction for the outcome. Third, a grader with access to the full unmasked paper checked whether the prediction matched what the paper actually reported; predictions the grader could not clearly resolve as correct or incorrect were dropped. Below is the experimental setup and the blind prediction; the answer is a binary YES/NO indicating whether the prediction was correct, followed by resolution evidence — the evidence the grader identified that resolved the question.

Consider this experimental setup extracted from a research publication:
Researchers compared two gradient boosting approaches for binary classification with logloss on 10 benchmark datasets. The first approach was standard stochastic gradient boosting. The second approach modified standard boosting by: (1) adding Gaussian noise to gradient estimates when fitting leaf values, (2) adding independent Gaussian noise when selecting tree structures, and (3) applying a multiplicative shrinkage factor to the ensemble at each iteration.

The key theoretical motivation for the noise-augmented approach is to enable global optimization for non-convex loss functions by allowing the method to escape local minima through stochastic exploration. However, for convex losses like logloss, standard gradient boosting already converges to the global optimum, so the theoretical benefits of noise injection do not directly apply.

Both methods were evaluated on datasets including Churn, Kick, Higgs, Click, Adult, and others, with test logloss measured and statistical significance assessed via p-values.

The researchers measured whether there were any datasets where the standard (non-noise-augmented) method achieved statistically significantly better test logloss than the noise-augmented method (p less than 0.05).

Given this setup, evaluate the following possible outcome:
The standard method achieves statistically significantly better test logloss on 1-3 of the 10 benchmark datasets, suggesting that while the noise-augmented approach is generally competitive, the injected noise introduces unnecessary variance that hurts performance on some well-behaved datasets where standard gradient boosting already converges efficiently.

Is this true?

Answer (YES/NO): YES